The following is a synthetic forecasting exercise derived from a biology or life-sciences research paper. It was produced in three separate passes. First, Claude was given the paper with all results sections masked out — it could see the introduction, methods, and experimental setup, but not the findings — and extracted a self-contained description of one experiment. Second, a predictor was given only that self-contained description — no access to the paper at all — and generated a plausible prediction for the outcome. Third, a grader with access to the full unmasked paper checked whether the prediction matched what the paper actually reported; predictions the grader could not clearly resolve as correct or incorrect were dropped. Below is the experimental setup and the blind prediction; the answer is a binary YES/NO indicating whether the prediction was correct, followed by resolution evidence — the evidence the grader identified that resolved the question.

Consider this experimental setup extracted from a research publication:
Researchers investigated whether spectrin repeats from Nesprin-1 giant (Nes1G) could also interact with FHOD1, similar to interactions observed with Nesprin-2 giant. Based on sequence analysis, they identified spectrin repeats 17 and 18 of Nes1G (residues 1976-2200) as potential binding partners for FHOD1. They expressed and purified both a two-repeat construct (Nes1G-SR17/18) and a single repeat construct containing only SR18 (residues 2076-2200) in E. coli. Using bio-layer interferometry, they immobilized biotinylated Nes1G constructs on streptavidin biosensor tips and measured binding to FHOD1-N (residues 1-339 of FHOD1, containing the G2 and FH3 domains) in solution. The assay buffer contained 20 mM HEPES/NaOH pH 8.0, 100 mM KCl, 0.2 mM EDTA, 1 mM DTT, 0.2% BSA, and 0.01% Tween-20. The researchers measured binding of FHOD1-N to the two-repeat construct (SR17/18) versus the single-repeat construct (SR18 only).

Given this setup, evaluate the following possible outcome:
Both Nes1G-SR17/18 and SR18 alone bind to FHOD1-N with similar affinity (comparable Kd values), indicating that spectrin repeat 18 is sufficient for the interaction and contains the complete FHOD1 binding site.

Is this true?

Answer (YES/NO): YES